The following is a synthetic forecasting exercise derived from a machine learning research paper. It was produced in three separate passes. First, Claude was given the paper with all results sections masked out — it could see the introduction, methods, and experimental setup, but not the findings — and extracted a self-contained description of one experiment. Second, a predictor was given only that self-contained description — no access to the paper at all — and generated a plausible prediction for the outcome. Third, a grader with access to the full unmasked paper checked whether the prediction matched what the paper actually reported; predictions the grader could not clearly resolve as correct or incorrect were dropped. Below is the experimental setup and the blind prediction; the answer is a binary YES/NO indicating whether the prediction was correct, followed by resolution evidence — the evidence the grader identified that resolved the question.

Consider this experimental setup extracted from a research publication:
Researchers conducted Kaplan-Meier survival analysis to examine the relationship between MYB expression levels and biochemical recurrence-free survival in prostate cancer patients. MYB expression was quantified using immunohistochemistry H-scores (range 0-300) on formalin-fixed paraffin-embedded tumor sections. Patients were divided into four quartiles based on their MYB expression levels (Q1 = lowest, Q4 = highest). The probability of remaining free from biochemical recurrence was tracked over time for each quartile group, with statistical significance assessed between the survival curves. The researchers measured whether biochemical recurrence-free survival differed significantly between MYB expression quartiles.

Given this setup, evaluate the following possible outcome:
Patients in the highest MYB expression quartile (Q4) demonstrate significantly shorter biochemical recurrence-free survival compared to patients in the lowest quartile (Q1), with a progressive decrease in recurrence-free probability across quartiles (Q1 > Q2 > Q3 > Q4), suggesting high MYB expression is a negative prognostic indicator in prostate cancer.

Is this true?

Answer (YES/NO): NO